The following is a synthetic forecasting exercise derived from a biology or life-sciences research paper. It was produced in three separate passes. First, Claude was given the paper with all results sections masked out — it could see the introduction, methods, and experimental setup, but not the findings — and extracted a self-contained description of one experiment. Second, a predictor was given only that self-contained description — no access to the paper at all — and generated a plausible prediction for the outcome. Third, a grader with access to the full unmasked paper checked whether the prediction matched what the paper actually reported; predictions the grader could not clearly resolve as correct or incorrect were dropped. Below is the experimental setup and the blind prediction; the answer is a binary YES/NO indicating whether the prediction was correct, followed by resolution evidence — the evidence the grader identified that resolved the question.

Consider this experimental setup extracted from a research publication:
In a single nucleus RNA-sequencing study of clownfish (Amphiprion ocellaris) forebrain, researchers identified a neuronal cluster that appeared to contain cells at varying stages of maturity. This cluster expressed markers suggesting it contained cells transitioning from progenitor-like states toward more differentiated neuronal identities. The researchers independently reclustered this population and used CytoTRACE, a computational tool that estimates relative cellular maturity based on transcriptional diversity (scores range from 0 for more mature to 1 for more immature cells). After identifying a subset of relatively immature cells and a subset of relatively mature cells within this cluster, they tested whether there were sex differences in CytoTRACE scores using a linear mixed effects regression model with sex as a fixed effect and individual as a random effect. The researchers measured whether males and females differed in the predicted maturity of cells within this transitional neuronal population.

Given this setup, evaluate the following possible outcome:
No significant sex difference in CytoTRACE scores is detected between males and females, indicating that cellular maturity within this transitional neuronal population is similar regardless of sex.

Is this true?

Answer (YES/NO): NO